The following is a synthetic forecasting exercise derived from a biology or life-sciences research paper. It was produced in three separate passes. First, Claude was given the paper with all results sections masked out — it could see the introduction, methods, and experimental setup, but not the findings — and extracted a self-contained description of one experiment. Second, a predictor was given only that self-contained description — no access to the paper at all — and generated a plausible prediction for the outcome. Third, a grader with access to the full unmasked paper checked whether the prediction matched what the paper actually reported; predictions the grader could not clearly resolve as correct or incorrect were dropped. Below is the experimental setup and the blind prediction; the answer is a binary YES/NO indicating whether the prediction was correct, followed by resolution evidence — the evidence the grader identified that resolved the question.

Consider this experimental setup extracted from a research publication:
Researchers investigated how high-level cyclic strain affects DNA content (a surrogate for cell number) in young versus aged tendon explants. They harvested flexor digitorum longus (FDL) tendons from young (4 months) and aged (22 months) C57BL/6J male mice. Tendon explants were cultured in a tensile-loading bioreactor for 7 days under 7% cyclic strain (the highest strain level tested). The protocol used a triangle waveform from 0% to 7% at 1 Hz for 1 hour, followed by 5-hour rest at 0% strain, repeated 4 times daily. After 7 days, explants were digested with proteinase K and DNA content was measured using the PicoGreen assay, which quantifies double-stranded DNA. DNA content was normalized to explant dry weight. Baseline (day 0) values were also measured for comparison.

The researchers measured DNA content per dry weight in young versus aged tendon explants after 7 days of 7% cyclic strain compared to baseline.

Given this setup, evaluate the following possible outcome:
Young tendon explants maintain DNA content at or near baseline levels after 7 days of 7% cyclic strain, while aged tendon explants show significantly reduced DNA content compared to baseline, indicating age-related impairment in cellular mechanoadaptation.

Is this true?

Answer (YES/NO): NO